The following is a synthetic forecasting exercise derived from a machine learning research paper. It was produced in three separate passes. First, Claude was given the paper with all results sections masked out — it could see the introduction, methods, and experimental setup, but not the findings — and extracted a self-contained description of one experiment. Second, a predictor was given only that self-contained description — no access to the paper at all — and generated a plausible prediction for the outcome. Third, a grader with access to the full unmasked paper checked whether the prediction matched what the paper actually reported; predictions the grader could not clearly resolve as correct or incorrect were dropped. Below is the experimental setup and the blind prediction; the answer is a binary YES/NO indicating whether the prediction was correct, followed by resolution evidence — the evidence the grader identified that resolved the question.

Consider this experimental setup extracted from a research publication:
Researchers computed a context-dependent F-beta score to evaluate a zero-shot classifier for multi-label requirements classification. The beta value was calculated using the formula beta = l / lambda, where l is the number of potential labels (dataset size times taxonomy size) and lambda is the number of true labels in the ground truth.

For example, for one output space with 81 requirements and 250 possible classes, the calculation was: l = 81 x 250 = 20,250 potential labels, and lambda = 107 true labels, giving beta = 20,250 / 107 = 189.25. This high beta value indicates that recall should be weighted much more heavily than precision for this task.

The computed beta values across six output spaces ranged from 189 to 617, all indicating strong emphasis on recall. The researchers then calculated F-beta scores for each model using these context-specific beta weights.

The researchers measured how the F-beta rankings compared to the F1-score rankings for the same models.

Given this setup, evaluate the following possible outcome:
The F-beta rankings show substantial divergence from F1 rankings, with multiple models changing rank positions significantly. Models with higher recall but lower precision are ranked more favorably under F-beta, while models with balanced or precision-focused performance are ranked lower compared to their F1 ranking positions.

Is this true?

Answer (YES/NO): NO